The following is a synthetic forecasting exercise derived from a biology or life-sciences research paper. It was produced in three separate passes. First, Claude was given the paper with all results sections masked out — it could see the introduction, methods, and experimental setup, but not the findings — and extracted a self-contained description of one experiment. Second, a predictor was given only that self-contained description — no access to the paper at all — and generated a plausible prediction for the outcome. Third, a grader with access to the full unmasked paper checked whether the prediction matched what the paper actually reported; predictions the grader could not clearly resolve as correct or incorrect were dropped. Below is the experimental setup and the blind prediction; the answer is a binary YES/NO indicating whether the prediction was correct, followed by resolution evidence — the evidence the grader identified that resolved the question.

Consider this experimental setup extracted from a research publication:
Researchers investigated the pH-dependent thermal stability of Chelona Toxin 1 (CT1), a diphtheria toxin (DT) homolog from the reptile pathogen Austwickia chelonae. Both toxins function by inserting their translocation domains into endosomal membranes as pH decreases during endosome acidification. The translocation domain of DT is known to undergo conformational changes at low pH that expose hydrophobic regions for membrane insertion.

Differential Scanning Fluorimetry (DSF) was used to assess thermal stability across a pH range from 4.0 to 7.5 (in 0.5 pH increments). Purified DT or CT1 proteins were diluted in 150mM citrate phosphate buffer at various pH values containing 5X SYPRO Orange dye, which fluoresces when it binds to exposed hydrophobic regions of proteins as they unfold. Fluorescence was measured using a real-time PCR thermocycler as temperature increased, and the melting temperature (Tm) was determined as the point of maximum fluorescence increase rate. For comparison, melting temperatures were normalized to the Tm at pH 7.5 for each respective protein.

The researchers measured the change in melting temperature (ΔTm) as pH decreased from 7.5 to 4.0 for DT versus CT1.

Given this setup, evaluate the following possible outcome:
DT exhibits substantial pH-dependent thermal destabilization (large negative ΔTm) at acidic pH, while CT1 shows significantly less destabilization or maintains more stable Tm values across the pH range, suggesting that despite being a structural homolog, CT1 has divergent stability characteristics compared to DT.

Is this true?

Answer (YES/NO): NO